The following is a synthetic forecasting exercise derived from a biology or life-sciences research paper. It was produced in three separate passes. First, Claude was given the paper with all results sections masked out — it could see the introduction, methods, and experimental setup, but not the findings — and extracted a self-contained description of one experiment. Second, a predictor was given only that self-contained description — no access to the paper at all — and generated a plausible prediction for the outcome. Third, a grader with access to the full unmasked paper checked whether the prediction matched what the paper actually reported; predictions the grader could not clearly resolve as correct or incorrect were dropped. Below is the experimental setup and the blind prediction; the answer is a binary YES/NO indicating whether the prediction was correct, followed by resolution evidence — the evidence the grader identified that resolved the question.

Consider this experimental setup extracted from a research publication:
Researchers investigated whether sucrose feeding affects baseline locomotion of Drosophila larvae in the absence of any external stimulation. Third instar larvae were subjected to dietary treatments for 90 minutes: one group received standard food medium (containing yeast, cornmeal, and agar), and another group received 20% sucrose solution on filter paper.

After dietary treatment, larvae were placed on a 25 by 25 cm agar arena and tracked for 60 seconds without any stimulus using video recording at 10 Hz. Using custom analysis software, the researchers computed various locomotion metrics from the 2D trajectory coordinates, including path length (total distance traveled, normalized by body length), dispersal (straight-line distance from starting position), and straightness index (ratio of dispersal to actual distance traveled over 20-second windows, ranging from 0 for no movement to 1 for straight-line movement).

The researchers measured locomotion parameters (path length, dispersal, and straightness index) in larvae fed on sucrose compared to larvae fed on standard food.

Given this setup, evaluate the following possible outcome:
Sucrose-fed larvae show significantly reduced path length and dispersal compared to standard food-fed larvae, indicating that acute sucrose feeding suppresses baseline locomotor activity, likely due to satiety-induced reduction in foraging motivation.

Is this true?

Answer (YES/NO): NO